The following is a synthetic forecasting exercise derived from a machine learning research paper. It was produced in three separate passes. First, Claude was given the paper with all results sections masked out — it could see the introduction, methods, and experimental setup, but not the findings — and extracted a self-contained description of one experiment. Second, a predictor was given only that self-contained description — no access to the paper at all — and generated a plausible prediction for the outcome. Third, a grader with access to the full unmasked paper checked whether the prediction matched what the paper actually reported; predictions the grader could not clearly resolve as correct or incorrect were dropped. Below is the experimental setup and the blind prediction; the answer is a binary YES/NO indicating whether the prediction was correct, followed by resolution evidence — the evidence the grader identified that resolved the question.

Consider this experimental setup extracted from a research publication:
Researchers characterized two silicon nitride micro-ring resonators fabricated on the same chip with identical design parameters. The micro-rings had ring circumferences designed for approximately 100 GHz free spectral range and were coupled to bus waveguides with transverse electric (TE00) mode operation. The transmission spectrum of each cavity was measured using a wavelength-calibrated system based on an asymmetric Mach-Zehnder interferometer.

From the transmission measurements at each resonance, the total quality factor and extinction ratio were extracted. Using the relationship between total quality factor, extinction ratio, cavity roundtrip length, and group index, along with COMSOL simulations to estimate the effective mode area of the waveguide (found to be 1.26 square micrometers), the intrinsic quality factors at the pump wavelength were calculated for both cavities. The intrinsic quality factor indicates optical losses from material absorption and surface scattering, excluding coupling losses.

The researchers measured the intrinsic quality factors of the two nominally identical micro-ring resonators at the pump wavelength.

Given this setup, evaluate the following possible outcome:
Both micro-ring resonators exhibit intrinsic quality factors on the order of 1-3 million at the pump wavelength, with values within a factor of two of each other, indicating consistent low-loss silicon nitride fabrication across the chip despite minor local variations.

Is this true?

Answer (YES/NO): NO